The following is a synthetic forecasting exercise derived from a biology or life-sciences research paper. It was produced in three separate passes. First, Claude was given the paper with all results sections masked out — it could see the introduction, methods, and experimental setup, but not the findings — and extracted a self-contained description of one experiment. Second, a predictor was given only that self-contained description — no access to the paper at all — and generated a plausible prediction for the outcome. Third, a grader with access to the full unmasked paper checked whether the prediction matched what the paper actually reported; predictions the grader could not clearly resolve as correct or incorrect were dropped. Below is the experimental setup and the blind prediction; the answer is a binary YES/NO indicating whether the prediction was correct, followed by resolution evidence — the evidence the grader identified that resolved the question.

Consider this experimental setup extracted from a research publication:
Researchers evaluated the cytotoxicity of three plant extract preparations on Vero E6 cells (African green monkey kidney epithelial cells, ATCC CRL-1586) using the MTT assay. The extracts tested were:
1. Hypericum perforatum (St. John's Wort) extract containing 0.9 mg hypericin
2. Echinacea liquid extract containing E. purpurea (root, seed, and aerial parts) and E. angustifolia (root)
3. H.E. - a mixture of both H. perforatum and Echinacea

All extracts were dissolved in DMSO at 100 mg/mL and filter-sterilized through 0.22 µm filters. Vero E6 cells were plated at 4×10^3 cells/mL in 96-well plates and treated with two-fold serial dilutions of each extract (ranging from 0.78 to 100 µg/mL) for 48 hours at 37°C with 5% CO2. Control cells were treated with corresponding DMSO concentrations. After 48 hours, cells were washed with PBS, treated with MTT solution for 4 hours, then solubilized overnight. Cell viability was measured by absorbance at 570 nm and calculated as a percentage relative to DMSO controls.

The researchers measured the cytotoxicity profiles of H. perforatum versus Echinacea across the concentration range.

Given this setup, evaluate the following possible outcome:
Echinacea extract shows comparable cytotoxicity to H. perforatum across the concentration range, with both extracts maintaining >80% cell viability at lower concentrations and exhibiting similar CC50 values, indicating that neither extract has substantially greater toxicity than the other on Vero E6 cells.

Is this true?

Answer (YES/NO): NO